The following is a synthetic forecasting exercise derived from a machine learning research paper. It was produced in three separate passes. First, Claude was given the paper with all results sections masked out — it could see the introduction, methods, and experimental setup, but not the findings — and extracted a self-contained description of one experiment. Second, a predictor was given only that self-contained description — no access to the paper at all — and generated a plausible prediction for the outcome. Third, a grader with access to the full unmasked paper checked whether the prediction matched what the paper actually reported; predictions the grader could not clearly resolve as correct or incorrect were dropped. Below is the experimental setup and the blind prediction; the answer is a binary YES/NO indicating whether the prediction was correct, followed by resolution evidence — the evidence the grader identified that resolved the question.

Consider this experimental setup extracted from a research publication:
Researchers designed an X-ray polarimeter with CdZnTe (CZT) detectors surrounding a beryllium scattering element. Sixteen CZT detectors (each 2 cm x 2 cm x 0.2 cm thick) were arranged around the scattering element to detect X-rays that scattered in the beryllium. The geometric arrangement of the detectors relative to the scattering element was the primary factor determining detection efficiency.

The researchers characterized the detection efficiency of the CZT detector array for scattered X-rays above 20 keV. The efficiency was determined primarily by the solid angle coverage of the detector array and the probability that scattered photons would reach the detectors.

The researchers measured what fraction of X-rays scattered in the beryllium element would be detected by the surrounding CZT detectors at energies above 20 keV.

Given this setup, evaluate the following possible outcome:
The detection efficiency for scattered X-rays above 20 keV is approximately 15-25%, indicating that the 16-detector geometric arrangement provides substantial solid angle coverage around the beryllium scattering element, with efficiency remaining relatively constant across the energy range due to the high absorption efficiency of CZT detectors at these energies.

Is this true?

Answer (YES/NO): NO